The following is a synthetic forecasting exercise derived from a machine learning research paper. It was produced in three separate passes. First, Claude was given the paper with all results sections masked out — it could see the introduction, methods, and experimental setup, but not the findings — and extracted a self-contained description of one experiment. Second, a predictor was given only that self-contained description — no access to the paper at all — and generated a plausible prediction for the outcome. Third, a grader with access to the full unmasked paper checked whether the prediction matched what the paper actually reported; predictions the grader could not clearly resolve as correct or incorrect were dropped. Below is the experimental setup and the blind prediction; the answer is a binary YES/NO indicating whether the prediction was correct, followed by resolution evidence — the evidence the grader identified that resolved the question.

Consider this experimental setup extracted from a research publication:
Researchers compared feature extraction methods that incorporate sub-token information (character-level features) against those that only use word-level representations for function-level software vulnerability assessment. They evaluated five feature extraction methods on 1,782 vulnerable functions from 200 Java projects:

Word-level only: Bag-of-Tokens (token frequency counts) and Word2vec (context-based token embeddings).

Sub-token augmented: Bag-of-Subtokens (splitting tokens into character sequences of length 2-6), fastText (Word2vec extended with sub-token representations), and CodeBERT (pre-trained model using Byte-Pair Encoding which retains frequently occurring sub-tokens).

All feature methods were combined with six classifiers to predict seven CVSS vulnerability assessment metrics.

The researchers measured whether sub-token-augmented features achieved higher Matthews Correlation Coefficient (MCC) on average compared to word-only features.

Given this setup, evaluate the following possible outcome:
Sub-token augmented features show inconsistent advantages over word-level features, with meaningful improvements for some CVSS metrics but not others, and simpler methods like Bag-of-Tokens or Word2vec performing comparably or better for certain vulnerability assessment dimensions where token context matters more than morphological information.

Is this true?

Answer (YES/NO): NO